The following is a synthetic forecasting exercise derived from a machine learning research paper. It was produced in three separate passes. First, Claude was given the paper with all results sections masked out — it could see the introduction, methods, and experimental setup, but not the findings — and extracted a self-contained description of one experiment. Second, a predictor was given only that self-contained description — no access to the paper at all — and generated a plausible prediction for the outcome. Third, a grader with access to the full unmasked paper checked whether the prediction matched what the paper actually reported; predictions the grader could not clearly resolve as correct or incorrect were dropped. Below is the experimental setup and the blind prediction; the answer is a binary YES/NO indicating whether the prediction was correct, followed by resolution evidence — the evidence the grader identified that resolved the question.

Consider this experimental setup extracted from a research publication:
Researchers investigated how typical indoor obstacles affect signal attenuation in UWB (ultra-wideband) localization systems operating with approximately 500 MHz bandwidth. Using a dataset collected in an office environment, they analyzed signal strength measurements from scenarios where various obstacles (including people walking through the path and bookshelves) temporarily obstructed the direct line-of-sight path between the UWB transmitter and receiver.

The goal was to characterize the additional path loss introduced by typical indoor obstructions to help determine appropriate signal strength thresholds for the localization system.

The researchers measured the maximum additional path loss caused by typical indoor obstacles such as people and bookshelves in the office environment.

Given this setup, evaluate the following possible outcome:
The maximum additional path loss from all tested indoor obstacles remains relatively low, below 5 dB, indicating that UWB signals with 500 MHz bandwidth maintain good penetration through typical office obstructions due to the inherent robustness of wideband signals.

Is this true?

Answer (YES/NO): YES